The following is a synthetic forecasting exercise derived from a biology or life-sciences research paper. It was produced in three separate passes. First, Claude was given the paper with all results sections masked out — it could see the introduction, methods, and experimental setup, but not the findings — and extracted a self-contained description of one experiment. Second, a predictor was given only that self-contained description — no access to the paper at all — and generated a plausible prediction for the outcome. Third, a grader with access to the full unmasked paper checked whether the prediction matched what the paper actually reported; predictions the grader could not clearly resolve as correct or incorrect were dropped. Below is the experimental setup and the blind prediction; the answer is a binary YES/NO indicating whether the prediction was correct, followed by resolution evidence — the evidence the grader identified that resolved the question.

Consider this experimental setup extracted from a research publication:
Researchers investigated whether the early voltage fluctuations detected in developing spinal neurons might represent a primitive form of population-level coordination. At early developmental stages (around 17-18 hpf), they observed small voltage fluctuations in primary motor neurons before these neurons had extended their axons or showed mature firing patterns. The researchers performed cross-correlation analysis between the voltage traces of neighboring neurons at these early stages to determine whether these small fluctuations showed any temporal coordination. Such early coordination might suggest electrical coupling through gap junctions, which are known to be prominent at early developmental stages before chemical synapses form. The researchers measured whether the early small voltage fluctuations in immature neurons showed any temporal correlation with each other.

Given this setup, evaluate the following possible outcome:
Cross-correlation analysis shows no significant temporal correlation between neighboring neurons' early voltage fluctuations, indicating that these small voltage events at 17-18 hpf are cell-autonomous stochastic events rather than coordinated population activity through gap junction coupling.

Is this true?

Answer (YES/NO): NO